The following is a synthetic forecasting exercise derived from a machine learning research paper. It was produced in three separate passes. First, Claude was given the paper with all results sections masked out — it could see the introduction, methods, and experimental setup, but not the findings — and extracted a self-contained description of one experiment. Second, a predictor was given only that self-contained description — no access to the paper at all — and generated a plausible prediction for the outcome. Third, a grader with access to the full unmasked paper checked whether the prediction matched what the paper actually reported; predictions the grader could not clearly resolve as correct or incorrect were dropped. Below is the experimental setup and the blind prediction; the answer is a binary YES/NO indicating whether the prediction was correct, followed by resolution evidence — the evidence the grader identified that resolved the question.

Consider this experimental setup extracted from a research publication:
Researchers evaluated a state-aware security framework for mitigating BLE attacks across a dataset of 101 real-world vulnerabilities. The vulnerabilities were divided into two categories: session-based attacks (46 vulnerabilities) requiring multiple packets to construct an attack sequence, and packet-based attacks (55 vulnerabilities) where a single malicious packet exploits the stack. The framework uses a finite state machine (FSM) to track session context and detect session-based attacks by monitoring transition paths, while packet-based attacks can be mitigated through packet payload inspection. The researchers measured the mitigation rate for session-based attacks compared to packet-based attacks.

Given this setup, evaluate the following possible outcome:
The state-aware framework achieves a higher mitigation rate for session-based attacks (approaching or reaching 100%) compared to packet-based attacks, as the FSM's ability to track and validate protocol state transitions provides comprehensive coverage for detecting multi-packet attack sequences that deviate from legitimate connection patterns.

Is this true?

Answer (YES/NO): NO